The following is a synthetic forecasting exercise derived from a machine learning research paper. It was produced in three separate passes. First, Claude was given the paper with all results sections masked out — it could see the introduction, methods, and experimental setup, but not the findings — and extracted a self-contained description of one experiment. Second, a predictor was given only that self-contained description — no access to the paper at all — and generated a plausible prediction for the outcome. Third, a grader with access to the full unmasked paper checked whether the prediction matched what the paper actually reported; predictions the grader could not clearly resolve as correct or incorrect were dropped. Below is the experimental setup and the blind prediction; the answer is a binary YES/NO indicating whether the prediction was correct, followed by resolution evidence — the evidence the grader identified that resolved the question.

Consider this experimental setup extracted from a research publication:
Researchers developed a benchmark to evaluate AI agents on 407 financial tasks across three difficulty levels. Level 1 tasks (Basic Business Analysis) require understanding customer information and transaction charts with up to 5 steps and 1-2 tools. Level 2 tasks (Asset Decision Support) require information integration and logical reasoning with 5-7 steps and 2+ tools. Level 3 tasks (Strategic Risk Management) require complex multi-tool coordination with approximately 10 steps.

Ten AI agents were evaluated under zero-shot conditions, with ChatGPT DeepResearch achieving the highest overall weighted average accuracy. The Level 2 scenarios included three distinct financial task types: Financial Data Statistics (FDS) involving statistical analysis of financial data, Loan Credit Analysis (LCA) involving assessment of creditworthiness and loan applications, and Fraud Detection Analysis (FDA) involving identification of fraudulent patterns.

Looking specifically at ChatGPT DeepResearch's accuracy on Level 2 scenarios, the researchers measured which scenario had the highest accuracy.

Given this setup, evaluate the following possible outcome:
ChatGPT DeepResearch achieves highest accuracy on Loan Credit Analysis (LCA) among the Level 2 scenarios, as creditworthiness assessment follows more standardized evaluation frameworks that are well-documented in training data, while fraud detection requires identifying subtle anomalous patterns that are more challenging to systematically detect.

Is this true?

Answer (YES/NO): YES